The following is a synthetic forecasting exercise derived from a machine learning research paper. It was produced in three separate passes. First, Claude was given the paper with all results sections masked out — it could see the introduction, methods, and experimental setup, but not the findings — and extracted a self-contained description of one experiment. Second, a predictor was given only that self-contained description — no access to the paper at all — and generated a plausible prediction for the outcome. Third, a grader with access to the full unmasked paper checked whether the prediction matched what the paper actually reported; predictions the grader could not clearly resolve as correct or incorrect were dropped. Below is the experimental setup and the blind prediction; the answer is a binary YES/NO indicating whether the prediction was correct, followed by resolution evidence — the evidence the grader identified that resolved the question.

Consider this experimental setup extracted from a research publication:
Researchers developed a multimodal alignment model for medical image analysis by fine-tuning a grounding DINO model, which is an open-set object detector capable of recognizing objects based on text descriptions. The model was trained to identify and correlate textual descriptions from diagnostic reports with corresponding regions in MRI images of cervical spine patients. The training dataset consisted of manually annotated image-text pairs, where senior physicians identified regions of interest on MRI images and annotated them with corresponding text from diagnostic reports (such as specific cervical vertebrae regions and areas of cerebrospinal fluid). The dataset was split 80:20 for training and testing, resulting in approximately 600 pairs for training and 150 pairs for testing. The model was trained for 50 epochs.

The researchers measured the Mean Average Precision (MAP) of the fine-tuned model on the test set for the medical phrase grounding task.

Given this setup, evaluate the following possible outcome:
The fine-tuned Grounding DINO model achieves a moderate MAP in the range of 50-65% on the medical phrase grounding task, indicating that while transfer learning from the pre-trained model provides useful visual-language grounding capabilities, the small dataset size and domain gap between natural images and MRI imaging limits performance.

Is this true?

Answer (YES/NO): YES